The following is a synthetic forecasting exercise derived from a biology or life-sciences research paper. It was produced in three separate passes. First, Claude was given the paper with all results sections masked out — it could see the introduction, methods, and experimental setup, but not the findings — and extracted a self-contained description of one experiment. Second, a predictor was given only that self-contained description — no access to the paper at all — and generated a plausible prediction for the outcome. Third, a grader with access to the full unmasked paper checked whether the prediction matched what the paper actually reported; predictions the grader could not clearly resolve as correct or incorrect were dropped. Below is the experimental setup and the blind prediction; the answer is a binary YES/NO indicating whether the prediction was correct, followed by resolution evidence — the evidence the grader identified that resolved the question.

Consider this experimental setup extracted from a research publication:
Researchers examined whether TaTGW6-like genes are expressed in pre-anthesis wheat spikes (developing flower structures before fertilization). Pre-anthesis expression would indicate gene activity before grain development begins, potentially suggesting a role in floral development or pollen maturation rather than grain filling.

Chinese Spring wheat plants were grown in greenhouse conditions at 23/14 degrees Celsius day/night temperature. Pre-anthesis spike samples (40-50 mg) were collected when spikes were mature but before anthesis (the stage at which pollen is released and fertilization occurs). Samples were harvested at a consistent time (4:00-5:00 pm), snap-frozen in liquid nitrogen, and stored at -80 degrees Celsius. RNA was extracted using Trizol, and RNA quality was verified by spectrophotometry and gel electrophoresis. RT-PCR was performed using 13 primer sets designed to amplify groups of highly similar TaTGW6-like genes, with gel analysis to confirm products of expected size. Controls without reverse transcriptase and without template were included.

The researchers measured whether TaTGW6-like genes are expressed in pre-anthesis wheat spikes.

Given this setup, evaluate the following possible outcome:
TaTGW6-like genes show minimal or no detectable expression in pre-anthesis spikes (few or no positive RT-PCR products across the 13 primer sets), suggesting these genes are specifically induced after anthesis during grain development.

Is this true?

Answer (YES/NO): NO